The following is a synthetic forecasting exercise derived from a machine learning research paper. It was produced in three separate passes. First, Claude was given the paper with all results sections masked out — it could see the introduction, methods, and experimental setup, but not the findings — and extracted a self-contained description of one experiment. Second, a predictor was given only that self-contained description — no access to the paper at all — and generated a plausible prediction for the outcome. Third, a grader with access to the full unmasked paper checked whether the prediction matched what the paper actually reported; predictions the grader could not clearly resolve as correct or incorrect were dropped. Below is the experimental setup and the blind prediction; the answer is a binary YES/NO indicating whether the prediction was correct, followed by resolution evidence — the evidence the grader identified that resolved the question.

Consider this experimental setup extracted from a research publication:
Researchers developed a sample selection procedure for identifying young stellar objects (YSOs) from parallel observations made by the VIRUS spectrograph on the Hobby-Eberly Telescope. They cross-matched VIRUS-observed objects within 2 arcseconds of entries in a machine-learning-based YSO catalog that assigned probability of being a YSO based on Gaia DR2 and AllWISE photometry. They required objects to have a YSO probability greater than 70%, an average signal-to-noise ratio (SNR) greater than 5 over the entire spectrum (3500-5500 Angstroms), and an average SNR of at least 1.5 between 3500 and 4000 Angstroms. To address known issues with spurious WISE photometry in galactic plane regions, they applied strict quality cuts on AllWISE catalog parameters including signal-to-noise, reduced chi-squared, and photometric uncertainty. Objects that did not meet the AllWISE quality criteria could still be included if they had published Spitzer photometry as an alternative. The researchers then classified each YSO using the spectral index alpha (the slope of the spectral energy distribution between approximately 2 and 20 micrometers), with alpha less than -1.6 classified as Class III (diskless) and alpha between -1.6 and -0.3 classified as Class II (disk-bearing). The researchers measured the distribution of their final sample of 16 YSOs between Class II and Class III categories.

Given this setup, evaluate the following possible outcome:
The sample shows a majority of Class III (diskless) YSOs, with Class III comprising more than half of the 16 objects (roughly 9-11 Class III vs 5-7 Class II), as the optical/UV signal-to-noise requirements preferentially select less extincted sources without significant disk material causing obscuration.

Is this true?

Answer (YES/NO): NO